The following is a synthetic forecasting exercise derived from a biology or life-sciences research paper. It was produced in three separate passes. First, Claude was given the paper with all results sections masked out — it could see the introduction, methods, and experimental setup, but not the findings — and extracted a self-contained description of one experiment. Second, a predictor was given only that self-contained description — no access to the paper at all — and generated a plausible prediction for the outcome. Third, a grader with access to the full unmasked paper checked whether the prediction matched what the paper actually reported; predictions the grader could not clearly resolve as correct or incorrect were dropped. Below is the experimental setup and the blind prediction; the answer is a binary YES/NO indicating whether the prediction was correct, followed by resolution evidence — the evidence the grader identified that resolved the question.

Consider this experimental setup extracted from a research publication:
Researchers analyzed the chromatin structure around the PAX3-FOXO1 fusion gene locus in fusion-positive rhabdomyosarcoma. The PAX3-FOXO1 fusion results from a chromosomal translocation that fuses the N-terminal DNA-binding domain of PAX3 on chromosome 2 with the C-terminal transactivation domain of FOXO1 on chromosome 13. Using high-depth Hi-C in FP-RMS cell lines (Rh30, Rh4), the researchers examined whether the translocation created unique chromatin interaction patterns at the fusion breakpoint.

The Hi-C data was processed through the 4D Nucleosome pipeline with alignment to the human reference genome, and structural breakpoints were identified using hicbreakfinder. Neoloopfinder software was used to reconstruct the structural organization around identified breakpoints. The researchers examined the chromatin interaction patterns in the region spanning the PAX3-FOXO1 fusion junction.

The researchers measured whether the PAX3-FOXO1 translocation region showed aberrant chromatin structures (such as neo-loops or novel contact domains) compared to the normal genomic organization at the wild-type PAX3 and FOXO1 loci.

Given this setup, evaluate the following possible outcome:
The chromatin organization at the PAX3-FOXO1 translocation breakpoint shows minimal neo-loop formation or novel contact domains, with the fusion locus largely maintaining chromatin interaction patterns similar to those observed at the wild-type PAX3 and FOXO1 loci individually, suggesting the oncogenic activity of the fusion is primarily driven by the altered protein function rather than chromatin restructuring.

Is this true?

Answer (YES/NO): NO